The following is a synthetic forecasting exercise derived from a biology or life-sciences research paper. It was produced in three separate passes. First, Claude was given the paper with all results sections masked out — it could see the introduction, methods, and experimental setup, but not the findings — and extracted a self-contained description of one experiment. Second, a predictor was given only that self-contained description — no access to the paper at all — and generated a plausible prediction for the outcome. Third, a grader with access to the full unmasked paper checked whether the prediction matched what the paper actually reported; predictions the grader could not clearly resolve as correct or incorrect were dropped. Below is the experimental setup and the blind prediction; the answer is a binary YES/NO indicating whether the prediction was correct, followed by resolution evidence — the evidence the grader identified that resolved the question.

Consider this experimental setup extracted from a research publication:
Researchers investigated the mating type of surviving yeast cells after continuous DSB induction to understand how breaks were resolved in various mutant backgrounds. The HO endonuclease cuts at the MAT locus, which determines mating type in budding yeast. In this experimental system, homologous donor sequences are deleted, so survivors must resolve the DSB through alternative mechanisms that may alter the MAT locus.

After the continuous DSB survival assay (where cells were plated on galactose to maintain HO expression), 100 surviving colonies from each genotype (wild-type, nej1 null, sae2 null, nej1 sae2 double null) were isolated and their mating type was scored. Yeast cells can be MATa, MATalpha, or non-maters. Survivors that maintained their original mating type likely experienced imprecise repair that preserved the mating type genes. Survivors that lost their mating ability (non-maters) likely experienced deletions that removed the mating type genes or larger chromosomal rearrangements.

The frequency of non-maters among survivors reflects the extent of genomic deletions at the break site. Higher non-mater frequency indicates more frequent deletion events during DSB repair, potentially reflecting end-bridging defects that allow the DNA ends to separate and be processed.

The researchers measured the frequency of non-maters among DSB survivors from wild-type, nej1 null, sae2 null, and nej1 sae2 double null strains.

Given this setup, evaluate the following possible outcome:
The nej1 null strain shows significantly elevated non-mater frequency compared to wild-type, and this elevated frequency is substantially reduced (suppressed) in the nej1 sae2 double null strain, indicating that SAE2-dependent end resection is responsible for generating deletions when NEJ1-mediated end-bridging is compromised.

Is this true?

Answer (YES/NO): NO